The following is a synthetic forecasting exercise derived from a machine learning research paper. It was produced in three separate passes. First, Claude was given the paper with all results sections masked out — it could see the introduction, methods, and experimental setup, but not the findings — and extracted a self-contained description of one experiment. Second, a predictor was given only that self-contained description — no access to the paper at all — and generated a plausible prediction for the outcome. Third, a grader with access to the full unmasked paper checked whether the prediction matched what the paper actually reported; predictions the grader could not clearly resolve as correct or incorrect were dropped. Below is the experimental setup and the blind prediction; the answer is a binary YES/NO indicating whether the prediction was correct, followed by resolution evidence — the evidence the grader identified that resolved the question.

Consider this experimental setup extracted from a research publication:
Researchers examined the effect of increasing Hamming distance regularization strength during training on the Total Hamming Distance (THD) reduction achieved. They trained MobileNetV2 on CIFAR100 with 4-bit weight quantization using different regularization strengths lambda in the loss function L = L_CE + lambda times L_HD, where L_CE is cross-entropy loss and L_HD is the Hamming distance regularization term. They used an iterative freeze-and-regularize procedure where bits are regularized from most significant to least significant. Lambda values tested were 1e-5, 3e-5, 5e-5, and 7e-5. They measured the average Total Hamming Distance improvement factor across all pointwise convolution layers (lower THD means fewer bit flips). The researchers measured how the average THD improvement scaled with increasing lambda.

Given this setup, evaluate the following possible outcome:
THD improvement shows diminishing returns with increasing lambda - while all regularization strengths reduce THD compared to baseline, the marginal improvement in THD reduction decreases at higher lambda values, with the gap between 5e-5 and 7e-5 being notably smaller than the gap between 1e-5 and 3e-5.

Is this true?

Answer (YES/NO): NO